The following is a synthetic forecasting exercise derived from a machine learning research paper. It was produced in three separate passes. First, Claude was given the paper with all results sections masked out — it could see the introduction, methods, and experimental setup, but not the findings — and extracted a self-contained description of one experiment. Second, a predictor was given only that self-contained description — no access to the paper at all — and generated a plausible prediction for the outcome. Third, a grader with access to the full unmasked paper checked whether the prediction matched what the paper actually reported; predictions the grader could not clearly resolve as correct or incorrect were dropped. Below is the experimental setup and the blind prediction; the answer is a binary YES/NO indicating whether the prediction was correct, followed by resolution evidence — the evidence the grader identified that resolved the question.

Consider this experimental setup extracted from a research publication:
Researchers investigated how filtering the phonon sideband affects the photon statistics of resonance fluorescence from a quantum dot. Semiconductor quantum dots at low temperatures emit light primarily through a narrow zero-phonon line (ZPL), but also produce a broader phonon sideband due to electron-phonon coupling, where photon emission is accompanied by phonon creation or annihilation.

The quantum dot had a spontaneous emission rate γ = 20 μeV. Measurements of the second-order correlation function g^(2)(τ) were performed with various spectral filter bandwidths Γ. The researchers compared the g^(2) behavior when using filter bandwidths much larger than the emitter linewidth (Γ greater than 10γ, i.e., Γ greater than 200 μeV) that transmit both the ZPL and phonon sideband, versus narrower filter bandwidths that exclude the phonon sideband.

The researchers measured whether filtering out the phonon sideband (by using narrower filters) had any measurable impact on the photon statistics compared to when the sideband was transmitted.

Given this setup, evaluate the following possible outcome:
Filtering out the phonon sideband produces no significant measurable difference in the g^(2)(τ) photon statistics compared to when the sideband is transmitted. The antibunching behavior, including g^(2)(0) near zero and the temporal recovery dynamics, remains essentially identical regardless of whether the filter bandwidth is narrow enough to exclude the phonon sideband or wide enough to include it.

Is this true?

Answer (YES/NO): YES